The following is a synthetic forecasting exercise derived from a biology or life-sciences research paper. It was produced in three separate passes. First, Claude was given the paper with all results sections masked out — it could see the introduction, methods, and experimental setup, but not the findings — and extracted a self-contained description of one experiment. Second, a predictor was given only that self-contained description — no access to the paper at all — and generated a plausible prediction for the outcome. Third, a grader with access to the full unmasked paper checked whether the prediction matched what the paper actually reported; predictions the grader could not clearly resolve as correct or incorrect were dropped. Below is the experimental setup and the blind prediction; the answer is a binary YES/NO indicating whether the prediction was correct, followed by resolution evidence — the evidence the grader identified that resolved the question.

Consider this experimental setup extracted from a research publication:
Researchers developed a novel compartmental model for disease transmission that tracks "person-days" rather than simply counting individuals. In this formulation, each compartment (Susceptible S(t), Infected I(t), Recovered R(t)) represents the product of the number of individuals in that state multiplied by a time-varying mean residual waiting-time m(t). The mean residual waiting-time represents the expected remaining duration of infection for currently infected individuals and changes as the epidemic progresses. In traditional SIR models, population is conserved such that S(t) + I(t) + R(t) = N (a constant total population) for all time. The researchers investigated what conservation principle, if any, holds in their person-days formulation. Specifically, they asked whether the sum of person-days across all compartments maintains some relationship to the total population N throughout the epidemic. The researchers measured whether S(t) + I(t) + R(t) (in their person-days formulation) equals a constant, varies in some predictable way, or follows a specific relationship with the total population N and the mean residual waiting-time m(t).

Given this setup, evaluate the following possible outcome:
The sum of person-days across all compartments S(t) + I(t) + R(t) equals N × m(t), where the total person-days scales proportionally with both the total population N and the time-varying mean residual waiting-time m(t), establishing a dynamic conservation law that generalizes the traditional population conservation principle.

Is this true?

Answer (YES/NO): YES